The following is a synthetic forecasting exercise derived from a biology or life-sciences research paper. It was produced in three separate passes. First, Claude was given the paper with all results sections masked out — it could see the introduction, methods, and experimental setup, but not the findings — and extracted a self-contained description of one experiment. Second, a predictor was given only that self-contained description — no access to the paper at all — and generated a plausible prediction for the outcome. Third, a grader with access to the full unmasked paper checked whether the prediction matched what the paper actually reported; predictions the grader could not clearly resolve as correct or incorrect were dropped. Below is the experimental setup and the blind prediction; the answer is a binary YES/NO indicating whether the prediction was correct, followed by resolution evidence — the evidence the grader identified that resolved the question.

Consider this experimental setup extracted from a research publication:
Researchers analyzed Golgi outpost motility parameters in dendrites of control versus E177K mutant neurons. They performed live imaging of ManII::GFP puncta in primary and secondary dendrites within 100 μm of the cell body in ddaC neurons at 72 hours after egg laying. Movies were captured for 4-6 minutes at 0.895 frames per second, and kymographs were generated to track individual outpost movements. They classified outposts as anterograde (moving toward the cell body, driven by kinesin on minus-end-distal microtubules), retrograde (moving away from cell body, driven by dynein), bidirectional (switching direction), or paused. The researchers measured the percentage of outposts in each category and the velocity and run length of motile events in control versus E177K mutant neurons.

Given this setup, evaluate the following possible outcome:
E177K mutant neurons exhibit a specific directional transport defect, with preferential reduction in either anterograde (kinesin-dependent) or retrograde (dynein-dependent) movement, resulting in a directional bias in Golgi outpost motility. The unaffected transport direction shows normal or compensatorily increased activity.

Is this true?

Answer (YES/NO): NO